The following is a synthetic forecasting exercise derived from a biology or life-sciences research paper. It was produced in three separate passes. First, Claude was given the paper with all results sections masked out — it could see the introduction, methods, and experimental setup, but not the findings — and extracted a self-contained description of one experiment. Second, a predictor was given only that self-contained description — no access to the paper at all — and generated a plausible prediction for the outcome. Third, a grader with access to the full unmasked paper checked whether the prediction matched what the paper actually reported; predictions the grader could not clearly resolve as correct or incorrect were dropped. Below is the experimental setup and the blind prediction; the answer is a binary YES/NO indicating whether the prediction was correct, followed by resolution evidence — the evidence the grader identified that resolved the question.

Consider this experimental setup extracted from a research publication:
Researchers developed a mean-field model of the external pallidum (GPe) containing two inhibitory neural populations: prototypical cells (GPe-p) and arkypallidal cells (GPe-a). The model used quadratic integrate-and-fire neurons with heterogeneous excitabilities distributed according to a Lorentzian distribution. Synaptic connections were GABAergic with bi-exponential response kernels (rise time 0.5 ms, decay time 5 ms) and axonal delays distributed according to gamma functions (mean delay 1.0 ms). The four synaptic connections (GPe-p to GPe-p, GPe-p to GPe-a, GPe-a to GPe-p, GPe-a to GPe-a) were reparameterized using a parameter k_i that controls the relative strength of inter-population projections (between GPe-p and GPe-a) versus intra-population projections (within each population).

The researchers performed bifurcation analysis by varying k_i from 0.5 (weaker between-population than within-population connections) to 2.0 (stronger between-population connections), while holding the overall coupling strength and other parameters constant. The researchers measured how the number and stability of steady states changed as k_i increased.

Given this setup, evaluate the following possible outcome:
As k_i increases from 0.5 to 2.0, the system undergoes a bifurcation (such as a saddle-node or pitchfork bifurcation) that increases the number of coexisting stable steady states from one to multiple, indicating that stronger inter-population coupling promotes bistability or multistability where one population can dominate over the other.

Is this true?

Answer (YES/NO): YES